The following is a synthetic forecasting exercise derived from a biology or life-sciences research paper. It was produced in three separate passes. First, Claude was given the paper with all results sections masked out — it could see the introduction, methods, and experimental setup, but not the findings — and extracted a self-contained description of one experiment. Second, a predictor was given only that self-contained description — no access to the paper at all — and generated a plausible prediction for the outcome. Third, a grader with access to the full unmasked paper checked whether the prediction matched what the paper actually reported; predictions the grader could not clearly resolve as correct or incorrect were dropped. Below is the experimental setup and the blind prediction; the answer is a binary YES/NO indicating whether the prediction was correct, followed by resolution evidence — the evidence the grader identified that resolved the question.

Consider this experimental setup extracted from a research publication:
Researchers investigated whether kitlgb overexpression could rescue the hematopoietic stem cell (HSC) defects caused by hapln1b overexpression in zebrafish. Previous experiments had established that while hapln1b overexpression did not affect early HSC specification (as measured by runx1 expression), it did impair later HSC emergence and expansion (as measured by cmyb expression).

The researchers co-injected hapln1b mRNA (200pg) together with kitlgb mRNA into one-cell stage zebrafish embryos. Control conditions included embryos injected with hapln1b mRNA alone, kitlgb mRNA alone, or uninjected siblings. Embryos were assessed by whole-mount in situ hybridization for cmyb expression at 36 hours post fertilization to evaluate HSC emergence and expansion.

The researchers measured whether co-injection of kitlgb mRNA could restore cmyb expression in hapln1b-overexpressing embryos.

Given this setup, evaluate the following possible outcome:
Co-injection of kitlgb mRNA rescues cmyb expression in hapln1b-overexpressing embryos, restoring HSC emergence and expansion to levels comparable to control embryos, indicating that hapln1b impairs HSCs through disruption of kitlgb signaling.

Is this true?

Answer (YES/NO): YES